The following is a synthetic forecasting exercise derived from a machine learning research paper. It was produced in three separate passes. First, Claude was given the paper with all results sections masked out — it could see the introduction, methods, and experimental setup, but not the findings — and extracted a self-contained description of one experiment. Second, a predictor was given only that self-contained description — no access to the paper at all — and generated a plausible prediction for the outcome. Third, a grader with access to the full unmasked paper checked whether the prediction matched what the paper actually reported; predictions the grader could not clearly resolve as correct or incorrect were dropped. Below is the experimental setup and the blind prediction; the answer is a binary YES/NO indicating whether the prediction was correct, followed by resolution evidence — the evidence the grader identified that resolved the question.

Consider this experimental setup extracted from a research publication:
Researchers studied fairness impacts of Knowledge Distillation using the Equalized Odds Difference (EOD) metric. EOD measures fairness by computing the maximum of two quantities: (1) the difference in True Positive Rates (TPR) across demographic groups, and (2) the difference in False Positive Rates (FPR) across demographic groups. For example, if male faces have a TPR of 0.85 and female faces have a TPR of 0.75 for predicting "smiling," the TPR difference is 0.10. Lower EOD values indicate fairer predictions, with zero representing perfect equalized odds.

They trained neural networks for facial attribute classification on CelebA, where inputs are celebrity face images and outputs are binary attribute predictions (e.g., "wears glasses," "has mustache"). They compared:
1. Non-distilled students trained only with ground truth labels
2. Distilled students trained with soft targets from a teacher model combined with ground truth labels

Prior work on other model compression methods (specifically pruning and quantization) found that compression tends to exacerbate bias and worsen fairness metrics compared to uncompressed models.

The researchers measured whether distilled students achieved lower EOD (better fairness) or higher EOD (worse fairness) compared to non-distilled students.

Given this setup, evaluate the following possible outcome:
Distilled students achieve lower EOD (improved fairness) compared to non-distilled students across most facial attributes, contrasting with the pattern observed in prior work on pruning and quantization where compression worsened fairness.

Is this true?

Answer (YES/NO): NO